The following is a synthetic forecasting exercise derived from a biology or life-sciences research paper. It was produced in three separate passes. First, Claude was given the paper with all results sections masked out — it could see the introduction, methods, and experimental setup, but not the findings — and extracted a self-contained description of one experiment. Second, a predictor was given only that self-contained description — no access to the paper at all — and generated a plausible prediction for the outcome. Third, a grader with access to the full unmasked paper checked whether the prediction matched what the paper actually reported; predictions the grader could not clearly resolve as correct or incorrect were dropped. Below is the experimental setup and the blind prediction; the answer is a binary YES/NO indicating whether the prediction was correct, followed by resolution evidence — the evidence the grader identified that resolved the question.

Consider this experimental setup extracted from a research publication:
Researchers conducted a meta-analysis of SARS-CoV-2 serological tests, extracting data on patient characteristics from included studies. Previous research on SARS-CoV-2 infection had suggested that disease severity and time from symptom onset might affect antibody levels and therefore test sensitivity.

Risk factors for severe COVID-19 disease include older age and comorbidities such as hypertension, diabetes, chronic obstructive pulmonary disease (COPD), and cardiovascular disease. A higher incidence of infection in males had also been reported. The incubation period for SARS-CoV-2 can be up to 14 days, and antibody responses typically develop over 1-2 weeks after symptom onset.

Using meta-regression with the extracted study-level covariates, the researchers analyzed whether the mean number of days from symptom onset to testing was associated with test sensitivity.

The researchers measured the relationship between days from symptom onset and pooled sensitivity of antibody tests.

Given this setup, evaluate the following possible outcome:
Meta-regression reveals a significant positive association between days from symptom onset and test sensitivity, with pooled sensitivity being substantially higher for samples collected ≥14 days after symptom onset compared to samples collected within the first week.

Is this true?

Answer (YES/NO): NO